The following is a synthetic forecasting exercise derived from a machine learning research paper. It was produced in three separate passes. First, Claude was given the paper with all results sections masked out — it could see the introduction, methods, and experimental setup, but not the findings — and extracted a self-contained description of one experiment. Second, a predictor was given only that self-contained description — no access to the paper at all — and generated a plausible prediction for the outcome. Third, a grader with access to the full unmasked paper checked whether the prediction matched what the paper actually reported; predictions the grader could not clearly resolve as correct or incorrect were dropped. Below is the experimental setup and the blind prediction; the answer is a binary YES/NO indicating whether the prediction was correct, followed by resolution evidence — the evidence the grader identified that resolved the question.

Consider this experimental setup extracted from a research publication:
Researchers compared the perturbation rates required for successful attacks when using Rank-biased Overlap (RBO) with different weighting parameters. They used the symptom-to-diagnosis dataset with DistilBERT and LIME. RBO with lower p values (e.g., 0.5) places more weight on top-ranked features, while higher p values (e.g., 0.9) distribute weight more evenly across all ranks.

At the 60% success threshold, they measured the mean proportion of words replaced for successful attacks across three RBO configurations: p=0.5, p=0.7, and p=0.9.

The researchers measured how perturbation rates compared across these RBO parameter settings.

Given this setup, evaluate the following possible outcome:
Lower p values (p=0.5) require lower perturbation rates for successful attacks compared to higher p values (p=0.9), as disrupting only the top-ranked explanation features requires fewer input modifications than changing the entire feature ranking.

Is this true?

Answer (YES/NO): YES